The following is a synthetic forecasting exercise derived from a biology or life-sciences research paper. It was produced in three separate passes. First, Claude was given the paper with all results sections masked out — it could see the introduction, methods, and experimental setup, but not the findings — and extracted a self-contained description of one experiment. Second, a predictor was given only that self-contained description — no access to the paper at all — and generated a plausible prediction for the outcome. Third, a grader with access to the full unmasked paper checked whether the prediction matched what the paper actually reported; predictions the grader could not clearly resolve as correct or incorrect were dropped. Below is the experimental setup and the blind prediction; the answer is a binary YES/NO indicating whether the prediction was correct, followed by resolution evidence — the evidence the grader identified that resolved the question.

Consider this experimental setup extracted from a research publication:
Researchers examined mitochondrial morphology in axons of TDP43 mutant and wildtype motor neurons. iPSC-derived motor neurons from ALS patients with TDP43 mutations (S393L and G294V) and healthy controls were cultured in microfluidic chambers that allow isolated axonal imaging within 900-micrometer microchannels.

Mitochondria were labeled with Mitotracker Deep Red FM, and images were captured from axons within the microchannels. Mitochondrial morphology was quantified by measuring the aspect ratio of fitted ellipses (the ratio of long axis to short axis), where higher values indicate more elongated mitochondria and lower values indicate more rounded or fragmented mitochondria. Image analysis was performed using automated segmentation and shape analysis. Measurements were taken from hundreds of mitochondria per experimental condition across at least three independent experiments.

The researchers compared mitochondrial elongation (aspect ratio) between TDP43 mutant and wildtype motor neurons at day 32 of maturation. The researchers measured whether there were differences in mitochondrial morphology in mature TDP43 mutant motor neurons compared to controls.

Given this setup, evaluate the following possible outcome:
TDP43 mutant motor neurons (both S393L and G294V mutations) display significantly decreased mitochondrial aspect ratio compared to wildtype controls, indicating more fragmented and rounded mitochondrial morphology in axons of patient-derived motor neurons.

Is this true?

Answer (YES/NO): NO